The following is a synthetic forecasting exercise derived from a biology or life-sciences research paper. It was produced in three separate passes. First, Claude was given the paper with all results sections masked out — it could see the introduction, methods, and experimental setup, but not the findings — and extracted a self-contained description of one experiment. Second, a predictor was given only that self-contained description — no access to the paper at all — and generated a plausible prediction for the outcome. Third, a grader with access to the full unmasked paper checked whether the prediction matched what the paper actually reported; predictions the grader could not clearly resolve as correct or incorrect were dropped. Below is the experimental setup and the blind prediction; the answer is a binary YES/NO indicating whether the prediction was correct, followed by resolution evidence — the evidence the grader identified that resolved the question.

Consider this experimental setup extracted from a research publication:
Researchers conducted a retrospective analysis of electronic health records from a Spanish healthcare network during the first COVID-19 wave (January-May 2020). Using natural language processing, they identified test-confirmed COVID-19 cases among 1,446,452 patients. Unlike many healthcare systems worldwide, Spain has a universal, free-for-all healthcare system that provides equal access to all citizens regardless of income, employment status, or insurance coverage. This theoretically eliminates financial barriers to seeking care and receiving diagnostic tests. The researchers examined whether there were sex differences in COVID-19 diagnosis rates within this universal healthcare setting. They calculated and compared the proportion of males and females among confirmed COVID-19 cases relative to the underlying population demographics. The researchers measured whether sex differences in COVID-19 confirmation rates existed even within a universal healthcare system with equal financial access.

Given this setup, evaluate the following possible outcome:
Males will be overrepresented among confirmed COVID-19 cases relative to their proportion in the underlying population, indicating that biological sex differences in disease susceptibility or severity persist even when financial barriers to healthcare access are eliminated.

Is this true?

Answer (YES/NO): NO